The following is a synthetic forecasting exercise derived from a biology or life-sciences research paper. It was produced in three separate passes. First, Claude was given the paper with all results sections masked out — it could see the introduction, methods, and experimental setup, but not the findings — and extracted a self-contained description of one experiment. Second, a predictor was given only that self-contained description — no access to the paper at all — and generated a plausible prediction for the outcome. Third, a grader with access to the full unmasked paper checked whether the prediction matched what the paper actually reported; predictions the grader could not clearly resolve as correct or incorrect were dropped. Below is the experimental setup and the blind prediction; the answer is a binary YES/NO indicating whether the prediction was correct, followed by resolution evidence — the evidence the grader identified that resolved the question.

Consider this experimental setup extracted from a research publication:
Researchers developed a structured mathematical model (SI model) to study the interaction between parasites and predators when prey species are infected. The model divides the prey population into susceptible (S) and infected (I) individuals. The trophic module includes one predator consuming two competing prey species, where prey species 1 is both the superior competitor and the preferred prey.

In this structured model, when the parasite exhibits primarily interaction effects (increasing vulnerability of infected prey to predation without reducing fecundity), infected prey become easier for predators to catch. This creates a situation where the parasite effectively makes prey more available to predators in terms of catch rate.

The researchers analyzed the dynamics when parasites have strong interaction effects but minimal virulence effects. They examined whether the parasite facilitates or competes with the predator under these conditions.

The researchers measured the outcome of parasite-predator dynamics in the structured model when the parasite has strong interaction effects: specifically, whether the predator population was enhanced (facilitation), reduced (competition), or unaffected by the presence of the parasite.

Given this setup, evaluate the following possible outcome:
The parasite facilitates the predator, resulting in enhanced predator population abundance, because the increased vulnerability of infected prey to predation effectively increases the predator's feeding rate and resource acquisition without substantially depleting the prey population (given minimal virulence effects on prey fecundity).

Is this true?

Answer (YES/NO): YES